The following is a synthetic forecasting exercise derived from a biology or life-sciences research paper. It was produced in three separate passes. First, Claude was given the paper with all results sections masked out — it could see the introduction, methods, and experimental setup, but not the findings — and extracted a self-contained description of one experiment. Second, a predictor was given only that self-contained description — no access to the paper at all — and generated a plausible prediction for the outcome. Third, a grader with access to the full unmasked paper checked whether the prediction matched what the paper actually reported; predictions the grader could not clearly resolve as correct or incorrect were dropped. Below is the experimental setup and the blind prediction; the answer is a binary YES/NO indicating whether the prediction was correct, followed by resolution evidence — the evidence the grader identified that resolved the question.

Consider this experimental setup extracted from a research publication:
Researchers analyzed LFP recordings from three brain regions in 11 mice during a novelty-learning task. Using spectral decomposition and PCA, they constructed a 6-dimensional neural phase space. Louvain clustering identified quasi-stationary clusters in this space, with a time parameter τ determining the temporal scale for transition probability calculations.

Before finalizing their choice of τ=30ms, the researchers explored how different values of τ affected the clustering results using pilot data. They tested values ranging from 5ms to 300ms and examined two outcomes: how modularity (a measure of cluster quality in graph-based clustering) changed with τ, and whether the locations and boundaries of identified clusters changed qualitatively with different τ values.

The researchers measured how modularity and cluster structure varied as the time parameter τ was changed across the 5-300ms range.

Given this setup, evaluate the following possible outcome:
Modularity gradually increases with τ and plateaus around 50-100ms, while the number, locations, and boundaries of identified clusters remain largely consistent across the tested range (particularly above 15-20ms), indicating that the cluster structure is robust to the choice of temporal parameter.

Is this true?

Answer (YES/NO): NO